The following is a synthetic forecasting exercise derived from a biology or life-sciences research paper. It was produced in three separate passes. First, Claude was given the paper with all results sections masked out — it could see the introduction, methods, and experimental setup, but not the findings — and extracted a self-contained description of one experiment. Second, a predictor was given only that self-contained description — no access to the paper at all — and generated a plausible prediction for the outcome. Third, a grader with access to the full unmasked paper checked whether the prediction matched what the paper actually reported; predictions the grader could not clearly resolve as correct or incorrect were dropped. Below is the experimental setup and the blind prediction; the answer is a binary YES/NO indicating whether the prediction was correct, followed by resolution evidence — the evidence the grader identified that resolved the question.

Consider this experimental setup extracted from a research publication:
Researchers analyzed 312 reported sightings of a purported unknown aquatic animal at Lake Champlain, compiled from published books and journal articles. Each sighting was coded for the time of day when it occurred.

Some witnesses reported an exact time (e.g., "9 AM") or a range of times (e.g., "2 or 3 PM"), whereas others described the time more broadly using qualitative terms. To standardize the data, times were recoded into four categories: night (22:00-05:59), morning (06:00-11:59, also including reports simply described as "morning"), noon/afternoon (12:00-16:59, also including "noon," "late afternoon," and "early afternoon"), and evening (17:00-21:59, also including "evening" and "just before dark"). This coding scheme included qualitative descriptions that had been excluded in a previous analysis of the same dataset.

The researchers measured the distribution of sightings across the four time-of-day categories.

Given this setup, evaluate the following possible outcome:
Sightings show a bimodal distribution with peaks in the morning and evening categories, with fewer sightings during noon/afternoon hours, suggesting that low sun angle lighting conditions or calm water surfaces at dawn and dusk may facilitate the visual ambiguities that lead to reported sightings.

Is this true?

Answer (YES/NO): NO